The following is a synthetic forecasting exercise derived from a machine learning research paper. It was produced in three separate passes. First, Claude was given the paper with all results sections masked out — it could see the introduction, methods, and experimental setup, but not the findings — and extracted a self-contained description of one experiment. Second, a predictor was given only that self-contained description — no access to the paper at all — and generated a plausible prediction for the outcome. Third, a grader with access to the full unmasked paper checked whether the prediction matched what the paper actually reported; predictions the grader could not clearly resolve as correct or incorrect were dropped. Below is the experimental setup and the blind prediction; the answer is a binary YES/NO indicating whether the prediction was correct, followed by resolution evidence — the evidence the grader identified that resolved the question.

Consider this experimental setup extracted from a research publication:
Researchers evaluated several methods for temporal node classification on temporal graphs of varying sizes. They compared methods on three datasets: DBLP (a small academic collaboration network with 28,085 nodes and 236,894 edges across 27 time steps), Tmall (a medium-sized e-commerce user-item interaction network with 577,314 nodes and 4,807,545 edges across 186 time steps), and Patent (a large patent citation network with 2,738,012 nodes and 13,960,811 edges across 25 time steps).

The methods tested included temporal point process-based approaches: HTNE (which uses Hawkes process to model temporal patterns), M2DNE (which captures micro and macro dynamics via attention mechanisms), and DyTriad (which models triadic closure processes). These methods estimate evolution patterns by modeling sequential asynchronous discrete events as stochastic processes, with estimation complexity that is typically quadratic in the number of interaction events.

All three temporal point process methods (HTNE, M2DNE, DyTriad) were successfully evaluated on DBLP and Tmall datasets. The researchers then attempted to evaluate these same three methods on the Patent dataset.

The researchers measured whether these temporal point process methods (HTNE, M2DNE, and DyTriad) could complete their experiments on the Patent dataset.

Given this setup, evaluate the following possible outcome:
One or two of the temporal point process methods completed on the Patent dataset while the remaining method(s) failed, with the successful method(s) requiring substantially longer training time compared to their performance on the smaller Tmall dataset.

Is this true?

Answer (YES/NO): NO